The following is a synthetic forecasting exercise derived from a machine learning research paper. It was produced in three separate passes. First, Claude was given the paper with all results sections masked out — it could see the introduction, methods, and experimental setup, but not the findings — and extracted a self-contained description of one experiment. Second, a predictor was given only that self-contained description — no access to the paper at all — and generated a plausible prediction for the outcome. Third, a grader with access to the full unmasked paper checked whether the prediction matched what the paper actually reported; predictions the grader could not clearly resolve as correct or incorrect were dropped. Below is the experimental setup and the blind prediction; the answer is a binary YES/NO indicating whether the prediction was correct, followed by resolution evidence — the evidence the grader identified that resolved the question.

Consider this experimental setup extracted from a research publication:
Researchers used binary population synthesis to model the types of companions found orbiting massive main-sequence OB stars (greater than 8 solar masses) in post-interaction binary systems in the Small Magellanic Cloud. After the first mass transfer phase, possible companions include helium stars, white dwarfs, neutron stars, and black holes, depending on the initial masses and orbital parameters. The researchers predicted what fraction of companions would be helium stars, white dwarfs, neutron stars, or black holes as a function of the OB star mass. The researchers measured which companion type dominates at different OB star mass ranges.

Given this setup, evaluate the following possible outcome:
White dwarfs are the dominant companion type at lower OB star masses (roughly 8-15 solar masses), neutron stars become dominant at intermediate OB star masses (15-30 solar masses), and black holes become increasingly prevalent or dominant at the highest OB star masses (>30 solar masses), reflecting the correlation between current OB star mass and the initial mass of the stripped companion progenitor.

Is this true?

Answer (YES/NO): NO